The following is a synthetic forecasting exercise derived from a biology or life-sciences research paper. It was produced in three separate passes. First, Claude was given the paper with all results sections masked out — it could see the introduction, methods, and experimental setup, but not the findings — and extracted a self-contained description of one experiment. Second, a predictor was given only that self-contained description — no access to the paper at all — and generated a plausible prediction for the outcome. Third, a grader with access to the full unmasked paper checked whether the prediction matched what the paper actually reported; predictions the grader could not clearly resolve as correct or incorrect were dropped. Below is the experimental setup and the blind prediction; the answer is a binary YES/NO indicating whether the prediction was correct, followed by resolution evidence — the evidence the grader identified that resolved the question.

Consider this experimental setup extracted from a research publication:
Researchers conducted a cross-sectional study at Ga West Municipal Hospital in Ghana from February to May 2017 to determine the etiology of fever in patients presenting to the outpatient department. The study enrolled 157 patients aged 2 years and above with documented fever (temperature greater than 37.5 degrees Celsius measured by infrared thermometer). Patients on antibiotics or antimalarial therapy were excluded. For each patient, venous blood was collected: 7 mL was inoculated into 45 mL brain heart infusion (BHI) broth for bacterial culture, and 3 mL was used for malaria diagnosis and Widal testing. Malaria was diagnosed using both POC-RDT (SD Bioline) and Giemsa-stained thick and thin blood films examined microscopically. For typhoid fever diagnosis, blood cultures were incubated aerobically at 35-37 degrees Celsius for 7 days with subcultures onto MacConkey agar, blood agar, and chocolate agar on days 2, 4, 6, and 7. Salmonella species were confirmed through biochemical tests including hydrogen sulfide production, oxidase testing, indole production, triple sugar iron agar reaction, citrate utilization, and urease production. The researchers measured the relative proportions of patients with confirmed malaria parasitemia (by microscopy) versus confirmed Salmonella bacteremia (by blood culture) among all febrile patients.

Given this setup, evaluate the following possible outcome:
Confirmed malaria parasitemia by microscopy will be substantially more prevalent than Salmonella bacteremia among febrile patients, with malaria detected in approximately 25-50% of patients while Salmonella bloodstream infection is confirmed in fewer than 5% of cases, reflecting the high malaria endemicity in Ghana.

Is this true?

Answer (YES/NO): NO